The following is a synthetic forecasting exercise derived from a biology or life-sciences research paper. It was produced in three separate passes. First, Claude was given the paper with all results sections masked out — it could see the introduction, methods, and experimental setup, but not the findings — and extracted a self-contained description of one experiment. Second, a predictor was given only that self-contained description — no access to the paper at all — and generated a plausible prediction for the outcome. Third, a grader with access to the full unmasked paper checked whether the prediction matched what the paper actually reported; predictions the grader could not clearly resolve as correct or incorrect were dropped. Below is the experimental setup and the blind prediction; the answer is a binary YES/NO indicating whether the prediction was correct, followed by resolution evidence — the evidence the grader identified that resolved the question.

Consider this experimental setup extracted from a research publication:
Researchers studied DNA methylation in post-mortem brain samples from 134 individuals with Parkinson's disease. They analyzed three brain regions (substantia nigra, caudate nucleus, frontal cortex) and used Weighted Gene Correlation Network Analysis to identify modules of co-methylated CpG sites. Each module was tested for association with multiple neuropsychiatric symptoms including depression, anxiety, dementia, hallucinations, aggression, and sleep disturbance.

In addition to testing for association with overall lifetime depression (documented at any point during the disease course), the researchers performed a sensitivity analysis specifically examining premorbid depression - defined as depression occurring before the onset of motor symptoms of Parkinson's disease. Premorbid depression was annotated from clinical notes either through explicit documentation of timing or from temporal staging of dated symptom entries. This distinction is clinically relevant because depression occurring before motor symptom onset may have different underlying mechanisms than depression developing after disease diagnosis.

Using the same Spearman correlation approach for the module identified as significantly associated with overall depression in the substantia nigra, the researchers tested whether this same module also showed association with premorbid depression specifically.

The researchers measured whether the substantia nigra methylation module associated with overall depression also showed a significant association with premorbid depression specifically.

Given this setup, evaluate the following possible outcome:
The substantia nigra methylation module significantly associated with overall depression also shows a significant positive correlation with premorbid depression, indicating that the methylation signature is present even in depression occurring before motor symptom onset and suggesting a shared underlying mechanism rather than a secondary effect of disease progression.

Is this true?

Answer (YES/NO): NO